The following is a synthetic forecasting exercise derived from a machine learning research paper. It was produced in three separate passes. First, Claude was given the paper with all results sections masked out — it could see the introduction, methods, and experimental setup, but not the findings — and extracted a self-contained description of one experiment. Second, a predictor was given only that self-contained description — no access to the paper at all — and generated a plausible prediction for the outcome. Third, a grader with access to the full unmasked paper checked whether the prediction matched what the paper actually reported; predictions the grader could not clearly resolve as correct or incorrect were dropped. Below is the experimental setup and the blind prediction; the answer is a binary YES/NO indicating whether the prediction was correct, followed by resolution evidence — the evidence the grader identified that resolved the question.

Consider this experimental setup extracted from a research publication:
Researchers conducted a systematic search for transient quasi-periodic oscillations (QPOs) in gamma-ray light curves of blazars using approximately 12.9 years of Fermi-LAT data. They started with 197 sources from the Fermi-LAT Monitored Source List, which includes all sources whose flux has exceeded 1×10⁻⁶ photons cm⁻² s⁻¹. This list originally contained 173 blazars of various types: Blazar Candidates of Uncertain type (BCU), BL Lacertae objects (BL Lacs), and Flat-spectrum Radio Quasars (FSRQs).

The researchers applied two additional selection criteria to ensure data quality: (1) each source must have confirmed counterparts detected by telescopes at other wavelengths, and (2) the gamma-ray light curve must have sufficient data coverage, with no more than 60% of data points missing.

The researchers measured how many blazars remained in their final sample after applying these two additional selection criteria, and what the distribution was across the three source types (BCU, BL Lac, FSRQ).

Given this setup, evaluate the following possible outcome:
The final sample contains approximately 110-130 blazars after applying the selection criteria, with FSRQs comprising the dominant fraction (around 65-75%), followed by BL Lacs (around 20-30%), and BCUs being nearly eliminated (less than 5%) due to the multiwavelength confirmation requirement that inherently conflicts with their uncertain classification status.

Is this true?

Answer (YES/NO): NO